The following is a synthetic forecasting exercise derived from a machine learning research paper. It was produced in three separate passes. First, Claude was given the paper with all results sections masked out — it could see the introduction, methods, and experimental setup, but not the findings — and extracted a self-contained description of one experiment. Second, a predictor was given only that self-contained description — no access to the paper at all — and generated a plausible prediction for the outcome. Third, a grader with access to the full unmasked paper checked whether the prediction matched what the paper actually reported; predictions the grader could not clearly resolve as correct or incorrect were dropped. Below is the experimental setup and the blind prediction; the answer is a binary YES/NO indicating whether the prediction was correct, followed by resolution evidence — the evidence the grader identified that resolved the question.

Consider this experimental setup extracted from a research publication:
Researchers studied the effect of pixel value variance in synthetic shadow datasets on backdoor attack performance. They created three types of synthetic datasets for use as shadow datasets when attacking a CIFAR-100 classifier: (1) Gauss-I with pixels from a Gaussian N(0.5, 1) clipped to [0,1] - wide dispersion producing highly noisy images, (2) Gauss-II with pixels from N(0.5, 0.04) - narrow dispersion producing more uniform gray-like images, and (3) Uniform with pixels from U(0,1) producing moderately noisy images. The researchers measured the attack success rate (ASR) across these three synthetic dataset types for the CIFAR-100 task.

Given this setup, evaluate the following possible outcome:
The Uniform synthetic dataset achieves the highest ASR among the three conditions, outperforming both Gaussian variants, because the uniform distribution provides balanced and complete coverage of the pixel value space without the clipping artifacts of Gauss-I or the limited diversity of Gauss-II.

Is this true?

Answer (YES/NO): NO